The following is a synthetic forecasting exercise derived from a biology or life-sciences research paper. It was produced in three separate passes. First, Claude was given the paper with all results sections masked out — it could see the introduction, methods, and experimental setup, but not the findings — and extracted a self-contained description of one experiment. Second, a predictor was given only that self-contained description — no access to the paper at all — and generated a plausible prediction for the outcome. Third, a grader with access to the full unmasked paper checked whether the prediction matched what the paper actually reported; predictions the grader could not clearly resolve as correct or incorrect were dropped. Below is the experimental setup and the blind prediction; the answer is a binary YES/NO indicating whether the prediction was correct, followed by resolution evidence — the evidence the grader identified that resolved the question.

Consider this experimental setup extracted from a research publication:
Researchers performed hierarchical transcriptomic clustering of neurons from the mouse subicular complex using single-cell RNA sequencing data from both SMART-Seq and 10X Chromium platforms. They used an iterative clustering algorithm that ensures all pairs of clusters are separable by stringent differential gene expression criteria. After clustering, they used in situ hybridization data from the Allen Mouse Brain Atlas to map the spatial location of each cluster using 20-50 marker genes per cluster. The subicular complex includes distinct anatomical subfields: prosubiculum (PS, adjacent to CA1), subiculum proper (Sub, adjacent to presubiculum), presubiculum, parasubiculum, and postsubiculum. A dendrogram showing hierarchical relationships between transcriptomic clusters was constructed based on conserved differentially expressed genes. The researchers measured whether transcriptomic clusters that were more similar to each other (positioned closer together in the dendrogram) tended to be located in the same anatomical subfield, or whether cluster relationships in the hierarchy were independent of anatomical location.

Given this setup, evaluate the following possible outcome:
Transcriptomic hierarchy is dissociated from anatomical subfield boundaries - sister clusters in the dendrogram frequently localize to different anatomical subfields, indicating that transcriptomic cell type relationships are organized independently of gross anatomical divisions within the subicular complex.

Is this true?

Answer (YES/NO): NO